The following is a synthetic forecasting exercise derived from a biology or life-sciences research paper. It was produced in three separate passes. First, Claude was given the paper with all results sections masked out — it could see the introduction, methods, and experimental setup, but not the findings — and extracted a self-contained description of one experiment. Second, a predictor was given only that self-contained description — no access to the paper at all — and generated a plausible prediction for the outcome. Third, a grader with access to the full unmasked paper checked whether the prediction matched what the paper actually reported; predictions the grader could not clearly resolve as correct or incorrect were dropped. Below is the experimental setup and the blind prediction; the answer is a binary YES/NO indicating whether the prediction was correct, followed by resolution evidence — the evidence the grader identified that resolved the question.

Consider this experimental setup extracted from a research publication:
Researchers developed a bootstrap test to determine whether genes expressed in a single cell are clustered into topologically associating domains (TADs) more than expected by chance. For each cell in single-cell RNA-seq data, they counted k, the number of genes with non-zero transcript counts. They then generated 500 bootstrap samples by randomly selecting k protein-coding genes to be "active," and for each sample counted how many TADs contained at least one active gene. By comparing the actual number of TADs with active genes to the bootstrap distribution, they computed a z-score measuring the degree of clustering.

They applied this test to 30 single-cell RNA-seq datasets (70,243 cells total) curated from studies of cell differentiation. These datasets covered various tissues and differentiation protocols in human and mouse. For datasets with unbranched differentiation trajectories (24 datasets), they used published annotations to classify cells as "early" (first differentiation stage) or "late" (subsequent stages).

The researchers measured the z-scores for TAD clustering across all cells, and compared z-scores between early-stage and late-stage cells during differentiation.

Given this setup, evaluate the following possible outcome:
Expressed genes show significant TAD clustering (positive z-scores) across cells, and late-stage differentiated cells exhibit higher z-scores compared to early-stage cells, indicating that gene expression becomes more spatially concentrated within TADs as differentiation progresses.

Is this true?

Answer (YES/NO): NO